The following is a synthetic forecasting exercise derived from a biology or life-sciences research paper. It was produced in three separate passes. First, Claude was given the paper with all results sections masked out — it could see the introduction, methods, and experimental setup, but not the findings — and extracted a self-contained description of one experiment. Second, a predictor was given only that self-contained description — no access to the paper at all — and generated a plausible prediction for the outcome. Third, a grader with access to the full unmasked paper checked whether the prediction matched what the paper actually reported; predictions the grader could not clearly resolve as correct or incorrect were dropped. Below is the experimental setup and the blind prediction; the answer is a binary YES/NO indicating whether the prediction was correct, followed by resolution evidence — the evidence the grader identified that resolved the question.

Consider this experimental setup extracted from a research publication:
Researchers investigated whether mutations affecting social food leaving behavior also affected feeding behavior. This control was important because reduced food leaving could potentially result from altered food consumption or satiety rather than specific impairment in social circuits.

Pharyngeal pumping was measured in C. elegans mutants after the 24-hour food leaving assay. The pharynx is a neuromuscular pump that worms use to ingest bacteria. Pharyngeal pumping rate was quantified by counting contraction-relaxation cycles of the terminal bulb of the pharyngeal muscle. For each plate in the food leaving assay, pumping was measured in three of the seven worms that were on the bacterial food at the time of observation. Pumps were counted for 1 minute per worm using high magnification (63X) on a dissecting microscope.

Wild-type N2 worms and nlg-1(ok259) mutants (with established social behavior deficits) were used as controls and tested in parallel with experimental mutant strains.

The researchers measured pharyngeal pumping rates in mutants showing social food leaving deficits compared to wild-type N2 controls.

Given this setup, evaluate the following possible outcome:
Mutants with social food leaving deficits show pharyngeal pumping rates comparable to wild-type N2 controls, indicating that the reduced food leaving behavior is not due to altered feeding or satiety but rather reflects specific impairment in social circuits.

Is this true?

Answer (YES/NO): YES